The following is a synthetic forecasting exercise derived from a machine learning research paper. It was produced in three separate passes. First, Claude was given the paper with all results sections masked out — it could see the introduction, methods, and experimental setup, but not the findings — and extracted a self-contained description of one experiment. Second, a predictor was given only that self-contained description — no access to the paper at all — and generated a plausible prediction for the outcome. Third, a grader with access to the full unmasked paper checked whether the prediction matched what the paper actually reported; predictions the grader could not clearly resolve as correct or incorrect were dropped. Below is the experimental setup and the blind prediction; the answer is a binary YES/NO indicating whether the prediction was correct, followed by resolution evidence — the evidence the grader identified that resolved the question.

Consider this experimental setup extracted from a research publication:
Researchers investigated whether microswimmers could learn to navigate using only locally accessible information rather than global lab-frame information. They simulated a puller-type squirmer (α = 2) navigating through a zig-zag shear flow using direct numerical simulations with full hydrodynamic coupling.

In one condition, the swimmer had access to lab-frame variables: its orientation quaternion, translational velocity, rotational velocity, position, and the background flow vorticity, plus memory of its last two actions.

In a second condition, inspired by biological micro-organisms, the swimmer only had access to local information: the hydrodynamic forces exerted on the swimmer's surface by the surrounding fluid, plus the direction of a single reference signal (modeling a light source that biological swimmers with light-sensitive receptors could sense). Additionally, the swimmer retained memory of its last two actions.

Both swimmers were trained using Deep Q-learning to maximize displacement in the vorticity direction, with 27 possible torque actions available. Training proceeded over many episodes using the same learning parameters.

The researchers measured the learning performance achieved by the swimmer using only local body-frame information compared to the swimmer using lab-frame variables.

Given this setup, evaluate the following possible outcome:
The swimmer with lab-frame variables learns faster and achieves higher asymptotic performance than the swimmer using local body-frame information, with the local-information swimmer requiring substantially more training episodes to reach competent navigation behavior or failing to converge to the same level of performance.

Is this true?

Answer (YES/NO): NO